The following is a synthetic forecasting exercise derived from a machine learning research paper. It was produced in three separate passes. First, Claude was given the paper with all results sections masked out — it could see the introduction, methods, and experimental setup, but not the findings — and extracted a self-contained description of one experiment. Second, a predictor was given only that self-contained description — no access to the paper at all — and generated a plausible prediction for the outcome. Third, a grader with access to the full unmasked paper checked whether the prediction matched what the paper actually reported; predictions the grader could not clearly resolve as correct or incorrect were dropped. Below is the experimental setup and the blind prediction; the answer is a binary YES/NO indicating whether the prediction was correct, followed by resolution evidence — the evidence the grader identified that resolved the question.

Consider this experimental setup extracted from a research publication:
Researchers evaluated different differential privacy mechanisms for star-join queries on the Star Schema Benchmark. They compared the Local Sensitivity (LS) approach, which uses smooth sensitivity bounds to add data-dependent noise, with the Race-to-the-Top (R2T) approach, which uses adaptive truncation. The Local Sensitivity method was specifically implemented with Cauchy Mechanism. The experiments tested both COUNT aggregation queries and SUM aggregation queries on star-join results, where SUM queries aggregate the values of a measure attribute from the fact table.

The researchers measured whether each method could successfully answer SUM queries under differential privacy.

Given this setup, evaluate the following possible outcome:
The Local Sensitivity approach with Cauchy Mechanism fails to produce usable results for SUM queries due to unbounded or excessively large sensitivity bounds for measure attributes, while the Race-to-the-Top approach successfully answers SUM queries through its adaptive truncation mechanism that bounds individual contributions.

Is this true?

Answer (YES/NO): YES